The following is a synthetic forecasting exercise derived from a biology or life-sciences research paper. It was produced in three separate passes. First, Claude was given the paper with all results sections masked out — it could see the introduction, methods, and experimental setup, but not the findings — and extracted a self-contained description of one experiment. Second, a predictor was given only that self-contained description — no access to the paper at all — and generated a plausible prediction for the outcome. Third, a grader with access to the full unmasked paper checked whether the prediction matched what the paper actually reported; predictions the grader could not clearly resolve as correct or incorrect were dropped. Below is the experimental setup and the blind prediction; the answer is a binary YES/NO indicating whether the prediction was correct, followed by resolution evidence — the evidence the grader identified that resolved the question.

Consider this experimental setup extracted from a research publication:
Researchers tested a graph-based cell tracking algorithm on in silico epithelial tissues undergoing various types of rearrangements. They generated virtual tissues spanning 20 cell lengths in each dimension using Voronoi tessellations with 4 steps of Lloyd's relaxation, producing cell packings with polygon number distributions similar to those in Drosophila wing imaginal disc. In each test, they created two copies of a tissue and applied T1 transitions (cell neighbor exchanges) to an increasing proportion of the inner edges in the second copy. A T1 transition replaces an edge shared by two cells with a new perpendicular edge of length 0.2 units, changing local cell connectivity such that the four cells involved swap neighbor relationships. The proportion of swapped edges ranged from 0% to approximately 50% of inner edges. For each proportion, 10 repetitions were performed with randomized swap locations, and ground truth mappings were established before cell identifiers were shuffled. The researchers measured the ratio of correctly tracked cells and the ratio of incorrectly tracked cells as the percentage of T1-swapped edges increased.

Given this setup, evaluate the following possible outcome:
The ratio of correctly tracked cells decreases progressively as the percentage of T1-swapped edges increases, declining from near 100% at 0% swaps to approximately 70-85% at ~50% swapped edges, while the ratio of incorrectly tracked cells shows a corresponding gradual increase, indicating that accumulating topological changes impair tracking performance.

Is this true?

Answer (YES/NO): NO